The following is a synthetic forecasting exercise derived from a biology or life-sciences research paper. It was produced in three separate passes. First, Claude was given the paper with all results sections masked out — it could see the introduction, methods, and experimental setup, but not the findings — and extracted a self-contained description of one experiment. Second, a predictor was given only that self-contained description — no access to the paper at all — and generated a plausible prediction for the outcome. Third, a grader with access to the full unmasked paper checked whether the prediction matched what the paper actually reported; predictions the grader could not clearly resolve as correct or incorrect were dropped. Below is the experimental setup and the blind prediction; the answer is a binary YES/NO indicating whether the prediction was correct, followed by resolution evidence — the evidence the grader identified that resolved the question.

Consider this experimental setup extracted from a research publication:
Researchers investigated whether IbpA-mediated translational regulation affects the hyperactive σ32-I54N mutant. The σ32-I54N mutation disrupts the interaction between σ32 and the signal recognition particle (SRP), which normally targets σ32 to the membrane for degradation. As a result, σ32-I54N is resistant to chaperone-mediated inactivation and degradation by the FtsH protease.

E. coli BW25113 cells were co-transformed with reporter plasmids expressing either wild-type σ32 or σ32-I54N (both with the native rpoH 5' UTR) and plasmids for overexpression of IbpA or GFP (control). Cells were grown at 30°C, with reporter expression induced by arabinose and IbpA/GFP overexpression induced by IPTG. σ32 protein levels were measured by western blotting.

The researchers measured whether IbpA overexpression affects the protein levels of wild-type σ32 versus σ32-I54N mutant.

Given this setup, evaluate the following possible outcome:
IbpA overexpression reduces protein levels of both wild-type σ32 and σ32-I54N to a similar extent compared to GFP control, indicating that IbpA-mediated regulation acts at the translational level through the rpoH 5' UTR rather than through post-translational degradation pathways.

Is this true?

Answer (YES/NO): YES